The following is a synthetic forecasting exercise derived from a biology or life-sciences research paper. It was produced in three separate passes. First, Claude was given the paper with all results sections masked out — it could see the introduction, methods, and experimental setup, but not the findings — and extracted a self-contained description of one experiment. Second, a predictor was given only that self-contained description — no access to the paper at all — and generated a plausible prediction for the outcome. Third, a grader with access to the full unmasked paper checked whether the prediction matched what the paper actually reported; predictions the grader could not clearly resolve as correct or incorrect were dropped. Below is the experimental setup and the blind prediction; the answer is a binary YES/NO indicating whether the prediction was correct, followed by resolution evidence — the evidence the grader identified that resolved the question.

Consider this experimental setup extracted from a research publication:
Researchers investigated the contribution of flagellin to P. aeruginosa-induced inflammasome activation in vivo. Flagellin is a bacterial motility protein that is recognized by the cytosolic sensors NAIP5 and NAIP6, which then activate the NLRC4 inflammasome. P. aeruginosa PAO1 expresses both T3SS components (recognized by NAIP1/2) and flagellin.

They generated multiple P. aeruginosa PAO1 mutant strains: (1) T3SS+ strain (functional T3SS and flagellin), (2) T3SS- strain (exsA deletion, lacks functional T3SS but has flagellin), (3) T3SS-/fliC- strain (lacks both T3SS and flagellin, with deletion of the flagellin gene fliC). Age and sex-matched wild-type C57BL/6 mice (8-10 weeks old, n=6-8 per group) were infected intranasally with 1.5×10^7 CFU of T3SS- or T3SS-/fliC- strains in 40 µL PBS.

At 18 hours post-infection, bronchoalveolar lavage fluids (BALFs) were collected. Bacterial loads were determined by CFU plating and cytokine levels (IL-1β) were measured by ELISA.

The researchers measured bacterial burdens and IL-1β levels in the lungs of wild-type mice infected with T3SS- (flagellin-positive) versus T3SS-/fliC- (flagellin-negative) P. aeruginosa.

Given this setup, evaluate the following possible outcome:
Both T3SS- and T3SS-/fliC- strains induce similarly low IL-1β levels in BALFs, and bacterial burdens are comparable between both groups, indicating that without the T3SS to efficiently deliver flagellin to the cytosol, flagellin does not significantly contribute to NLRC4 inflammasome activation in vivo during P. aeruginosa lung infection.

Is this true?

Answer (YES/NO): NO